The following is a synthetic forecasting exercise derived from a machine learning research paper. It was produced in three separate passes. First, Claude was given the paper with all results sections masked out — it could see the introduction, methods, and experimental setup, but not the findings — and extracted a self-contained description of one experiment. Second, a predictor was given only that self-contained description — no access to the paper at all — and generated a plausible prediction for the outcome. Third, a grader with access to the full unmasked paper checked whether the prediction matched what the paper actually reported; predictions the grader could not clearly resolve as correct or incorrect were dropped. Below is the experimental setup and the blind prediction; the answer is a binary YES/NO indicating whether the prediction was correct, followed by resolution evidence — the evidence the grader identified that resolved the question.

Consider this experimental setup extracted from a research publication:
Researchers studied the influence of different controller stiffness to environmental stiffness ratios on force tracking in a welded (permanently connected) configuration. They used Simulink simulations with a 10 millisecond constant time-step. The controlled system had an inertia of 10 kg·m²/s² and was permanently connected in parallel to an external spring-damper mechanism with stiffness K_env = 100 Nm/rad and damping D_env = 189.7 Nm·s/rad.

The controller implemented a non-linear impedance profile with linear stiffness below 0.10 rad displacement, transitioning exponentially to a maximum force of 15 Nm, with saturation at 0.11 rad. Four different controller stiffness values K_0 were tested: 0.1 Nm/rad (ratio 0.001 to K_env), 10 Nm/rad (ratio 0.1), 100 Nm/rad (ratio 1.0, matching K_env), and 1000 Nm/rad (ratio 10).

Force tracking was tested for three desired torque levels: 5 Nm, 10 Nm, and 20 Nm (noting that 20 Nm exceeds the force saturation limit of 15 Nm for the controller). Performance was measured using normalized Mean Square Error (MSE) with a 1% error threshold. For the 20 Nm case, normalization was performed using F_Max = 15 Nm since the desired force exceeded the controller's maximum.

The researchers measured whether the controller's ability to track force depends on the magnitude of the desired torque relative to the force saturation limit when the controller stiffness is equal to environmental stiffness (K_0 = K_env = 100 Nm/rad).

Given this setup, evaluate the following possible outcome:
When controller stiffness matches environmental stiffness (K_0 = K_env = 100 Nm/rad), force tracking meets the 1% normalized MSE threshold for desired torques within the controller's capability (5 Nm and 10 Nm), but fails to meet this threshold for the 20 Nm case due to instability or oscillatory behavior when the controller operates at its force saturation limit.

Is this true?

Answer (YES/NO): NO